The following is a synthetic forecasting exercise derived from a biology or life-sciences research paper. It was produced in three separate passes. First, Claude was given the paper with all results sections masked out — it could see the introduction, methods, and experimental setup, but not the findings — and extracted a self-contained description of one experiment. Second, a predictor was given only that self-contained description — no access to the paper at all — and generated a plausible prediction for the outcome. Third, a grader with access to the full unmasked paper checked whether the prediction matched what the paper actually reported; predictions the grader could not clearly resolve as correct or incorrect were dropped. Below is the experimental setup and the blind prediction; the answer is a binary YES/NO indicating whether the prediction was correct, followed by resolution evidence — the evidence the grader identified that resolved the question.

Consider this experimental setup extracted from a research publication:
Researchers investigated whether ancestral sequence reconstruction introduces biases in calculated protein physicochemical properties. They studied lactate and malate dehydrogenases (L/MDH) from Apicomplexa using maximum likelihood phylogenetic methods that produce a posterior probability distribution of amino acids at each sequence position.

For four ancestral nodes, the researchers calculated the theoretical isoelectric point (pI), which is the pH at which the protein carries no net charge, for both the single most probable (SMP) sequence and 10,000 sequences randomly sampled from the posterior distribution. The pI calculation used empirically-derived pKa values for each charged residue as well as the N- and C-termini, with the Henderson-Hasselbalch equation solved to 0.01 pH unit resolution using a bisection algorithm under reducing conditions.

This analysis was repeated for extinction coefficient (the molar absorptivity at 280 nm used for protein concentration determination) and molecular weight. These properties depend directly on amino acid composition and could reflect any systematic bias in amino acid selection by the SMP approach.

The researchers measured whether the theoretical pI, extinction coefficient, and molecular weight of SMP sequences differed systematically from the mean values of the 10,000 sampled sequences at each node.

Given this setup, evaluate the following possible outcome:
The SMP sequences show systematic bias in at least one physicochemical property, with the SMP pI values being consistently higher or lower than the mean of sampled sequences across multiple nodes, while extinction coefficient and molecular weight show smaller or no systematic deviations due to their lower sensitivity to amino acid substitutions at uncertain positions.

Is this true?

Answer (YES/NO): NO